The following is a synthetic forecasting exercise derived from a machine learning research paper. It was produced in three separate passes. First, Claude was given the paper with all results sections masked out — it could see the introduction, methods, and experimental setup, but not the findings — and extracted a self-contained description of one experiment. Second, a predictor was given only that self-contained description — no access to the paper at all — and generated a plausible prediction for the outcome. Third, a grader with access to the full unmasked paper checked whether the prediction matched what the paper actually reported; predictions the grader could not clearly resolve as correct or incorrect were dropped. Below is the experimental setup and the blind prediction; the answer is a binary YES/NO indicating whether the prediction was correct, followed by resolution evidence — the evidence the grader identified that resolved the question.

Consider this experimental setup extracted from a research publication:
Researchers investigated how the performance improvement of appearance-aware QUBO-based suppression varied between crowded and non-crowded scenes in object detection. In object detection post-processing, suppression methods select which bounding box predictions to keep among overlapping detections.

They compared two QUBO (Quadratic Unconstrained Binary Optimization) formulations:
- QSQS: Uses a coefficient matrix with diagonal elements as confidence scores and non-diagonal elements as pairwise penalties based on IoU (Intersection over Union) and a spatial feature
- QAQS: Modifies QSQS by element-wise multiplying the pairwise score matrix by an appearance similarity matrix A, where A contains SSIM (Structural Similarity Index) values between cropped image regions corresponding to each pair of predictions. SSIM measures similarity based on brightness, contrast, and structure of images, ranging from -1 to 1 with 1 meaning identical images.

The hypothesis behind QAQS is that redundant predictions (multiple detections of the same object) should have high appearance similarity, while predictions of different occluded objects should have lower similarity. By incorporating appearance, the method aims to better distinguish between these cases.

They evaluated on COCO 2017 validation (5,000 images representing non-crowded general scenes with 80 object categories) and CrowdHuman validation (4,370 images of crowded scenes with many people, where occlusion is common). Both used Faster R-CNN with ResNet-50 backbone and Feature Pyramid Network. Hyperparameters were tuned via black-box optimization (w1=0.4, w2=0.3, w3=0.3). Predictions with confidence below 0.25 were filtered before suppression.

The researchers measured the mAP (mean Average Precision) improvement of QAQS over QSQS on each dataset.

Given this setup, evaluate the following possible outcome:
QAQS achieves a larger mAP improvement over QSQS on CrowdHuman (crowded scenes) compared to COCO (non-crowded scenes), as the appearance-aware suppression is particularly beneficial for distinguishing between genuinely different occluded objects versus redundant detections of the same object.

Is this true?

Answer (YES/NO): YES